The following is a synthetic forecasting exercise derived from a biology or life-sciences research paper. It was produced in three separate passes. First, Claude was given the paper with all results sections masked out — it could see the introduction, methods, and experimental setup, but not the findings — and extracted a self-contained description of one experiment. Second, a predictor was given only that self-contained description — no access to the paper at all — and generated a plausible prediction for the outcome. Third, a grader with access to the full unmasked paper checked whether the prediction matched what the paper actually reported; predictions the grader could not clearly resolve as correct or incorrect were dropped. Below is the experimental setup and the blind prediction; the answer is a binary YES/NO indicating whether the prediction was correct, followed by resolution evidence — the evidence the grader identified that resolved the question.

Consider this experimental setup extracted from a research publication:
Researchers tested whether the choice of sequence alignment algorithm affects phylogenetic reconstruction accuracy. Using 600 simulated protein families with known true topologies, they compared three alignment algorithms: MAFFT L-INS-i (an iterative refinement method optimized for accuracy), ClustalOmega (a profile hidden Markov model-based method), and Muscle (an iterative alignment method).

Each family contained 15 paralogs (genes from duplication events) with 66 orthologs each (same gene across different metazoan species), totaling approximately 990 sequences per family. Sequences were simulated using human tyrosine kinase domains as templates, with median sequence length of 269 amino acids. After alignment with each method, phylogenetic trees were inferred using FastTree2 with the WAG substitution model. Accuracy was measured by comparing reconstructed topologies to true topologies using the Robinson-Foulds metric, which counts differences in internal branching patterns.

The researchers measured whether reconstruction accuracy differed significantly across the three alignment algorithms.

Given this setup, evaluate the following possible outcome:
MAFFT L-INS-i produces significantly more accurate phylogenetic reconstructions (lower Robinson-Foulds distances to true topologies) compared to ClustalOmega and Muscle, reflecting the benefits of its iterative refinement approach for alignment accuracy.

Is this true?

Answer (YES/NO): YES